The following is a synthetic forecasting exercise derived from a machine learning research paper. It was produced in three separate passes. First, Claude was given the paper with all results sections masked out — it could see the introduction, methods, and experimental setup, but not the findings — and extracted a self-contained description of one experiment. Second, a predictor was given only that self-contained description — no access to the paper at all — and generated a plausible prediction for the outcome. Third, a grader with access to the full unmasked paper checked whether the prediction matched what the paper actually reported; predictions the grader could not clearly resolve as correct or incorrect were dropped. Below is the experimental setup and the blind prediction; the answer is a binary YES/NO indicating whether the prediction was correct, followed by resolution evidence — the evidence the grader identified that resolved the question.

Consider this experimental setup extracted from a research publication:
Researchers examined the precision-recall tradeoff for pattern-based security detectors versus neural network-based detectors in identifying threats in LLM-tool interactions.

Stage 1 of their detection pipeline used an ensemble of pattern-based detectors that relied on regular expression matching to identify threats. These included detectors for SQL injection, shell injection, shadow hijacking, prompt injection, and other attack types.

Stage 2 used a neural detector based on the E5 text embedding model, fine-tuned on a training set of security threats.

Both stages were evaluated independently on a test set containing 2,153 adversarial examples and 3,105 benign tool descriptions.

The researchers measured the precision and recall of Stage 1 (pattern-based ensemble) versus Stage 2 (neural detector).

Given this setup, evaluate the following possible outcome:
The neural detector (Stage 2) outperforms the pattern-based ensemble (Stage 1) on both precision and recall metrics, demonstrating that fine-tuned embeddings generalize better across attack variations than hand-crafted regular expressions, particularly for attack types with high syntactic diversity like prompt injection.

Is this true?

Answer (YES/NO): NO